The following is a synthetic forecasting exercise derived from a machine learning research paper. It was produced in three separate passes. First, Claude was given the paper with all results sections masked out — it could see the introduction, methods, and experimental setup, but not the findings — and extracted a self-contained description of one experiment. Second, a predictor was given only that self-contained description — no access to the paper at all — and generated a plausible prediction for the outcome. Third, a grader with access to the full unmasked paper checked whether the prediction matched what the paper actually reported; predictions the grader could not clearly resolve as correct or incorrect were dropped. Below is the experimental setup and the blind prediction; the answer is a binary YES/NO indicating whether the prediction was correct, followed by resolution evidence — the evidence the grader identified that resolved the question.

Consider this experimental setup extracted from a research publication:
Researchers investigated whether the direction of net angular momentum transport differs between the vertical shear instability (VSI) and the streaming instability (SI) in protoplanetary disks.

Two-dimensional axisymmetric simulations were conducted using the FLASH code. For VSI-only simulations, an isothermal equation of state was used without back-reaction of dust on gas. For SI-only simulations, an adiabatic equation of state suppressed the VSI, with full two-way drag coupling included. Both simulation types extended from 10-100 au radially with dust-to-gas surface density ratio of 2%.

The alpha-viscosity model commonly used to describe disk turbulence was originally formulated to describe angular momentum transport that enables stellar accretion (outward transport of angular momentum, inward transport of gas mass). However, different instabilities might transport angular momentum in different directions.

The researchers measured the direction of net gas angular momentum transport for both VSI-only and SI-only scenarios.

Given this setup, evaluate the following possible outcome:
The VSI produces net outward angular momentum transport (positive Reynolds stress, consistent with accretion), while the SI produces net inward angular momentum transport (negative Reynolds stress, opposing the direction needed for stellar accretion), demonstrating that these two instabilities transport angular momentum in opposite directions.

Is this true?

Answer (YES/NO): YES